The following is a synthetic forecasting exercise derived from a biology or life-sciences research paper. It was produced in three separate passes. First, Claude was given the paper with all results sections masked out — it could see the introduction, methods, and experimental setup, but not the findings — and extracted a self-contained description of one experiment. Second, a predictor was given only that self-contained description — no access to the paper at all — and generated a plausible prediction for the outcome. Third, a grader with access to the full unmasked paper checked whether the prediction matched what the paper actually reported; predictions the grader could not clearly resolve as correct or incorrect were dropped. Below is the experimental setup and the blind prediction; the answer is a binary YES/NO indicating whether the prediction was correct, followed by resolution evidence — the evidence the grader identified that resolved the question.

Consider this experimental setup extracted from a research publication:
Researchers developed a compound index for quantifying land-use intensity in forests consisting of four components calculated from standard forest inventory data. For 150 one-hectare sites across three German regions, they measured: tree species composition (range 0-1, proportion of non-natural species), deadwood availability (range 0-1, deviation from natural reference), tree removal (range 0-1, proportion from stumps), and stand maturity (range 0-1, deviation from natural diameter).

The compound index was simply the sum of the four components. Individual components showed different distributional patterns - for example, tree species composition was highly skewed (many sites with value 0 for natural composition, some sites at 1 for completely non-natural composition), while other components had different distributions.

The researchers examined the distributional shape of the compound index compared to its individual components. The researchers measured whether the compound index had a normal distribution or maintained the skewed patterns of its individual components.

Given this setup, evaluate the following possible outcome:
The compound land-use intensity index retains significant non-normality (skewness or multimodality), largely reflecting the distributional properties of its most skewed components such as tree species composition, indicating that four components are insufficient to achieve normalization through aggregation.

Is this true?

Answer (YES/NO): NO